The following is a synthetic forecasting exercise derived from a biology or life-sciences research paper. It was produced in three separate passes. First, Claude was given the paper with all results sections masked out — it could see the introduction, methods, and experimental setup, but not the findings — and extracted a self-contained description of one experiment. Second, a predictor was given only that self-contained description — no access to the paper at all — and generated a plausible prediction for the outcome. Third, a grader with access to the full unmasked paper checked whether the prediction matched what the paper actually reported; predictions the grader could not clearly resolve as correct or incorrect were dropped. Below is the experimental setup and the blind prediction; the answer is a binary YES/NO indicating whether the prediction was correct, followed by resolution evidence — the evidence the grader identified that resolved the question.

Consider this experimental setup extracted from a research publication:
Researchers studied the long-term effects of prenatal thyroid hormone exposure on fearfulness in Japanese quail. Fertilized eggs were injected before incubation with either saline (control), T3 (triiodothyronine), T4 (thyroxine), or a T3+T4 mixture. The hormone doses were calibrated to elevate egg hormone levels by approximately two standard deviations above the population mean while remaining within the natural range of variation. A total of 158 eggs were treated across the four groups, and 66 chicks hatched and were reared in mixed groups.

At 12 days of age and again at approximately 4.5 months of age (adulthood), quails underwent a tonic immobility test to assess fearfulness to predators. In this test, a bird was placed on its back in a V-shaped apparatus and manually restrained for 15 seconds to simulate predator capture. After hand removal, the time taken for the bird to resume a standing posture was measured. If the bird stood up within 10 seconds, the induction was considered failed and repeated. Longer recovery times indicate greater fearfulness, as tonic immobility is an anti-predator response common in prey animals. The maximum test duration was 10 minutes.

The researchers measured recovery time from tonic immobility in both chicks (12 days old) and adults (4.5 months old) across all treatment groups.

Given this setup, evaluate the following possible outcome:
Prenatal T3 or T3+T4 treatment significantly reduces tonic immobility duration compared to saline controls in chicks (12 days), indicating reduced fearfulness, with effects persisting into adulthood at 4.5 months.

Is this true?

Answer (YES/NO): NO